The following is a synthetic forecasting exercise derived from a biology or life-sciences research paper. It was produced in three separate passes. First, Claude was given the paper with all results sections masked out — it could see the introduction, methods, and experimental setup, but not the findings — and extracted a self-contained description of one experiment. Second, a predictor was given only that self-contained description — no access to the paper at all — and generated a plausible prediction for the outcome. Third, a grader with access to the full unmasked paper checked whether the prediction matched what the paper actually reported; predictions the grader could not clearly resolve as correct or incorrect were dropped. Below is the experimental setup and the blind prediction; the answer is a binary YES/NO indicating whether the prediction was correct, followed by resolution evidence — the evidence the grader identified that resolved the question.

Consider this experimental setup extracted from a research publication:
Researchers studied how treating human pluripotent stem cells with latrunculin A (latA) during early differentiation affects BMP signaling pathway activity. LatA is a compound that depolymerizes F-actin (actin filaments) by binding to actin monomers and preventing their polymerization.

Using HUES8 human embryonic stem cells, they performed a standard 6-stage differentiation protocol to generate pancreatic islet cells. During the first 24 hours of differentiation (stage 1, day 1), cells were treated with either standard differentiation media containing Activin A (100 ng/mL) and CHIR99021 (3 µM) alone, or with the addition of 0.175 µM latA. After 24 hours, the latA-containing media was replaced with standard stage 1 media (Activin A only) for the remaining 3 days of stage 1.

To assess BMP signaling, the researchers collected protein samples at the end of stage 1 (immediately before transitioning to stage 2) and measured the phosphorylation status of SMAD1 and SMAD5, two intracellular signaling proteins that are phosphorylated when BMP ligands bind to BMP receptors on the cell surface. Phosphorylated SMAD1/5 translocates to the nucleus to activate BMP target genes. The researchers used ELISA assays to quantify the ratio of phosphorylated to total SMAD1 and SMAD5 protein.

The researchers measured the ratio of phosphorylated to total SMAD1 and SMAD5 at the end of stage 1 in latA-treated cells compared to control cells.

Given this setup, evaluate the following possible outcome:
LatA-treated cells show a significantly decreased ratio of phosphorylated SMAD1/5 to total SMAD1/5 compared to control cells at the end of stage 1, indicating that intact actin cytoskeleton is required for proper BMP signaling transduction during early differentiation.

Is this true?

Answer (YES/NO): NO